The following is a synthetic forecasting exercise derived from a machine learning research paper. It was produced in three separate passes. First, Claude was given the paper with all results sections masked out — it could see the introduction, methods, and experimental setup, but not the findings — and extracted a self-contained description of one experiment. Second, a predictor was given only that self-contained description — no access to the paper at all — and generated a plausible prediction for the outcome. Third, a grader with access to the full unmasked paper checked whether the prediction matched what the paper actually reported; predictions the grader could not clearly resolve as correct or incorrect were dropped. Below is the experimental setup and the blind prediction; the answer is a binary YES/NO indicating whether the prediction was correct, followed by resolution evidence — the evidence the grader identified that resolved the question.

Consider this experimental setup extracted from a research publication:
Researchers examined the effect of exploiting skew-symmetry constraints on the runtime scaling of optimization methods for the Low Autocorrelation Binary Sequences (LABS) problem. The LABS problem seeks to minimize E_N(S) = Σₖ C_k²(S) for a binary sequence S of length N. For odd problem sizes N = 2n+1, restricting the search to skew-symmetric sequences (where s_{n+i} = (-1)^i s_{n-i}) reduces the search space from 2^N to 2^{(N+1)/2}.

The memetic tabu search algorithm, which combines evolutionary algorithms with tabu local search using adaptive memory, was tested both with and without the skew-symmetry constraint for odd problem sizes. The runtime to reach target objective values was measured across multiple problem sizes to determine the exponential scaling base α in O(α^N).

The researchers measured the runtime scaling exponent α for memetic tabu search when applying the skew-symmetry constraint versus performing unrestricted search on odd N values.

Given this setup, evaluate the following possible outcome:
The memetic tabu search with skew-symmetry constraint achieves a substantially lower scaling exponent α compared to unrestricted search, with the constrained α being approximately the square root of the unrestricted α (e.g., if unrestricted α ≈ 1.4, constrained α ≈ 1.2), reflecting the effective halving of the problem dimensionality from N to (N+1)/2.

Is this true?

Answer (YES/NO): YES